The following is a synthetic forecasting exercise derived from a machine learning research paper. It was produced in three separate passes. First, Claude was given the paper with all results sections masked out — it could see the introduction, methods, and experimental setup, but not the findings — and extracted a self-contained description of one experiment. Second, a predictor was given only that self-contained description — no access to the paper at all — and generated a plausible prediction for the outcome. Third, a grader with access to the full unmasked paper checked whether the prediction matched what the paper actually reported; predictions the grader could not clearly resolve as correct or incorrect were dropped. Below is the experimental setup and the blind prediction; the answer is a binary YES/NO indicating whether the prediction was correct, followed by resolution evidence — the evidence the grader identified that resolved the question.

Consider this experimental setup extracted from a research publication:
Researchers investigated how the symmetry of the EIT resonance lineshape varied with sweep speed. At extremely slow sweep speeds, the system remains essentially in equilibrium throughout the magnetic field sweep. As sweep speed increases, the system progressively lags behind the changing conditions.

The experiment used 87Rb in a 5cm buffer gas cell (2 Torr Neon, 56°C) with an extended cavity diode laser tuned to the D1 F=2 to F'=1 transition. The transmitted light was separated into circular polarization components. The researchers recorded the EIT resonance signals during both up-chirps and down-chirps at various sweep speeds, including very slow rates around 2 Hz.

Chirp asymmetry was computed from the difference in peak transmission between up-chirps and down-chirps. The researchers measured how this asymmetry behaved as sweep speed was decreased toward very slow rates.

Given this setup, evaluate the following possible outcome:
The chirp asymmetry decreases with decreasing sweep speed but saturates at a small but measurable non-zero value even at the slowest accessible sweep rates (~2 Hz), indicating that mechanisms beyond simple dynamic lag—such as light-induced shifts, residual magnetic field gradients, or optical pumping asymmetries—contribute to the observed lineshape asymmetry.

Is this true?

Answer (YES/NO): NO